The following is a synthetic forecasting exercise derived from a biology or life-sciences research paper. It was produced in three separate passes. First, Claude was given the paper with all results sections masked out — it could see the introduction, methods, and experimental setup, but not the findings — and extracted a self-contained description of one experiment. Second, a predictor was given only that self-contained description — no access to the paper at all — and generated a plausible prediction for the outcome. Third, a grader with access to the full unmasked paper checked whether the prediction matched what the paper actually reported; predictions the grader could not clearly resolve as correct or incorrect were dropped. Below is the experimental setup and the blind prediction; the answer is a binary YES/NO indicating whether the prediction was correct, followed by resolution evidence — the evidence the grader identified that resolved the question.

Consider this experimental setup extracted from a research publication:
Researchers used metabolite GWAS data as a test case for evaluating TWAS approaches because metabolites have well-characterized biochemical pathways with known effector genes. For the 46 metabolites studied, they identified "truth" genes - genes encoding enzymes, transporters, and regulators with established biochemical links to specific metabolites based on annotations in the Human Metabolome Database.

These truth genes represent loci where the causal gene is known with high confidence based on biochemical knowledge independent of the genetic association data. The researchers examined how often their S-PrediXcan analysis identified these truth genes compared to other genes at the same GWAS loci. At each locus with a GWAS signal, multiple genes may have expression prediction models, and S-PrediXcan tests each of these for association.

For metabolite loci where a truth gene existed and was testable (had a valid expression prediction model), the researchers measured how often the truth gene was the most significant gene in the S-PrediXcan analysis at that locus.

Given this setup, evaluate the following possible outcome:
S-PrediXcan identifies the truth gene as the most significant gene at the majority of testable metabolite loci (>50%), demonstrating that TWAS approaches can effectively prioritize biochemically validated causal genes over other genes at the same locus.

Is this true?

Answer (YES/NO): NO